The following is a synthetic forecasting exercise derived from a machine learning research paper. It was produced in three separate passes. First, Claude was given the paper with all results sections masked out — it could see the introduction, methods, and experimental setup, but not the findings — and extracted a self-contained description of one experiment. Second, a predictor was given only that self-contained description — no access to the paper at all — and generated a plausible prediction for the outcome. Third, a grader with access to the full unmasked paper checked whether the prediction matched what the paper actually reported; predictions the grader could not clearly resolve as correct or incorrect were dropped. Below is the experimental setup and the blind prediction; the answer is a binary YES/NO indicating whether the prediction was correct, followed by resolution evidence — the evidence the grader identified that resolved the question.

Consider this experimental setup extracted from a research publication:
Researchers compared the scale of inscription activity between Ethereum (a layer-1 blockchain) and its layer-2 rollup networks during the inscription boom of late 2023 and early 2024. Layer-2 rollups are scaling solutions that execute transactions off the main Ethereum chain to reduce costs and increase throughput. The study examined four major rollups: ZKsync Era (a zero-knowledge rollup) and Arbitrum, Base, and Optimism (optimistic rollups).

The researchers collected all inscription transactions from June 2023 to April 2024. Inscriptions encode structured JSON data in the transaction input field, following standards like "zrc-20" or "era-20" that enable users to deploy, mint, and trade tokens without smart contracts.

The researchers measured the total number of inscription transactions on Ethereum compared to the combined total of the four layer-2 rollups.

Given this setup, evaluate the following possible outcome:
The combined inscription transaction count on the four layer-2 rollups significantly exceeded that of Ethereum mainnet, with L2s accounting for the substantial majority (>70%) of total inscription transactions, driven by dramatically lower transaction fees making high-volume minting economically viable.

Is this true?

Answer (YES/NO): YES